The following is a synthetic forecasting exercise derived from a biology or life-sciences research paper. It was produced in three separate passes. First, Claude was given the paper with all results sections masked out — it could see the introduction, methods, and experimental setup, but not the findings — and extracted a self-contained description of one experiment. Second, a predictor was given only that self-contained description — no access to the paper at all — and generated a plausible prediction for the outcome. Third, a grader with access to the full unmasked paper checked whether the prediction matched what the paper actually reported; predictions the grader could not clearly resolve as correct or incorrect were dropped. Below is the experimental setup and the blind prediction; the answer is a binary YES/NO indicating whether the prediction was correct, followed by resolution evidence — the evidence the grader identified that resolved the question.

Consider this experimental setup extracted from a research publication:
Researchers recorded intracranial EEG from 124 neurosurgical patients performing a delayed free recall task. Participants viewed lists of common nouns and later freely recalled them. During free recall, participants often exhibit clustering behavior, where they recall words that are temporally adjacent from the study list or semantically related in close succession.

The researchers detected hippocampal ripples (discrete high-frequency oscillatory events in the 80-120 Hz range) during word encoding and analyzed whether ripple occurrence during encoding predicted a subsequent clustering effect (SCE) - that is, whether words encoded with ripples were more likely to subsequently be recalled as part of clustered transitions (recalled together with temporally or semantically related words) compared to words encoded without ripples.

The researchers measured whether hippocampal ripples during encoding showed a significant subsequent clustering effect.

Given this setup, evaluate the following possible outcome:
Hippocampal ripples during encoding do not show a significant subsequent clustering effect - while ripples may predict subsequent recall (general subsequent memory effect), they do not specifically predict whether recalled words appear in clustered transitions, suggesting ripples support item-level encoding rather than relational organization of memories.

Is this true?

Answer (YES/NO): NO